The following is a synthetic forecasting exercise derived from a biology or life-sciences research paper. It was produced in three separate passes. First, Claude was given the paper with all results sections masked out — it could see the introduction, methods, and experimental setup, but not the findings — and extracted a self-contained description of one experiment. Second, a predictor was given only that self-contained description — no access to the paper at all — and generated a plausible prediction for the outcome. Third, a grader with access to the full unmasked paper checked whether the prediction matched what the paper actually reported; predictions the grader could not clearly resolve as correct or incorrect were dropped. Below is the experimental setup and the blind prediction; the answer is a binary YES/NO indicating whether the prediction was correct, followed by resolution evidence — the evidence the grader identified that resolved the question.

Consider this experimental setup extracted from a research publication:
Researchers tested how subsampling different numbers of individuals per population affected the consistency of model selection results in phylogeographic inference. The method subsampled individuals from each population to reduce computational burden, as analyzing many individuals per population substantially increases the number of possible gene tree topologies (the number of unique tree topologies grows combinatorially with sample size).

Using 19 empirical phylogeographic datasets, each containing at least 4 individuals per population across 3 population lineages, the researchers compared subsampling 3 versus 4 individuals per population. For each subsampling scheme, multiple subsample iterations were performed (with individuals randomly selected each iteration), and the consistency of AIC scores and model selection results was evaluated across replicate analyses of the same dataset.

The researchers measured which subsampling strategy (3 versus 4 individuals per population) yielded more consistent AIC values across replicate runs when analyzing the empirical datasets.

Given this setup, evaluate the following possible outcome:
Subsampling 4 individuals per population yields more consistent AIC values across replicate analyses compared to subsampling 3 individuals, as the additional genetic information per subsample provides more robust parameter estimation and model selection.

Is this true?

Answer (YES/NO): NO